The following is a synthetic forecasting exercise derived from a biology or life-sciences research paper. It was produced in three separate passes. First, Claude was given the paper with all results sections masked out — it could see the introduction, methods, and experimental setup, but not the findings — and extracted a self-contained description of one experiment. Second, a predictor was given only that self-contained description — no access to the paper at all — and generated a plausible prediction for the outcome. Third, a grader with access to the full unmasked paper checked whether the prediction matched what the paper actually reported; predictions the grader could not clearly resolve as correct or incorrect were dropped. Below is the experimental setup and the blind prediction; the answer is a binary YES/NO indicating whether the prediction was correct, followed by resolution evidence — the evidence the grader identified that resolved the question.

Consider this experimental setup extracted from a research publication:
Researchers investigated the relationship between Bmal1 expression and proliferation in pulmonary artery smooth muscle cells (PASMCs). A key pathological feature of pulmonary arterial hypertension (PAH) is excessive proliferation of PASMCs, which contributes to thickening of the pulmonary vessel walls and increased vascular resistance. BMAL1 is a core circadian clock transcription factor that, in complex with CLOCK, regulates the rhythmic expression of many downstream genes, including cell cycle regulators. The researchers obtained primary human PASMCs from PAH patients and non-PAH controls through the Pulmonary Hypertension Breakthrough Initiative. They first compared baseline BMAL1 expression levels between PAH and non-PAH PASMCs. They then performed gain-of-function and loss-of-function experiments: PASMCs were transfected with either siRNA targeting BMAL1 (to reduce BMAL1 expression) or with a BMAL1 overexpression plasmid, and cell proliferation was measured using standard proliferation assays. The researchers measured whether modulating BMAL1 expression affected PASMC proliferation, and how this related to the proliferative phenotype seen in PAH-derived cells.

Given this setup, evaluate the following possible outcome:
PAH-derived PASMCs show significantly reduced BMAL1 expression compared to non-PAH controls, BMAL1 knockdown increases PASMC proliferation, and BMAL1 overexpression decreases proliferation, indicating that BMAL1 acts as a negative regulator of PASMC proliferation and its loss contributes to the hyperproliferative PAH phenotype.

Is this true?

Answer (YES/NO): NO